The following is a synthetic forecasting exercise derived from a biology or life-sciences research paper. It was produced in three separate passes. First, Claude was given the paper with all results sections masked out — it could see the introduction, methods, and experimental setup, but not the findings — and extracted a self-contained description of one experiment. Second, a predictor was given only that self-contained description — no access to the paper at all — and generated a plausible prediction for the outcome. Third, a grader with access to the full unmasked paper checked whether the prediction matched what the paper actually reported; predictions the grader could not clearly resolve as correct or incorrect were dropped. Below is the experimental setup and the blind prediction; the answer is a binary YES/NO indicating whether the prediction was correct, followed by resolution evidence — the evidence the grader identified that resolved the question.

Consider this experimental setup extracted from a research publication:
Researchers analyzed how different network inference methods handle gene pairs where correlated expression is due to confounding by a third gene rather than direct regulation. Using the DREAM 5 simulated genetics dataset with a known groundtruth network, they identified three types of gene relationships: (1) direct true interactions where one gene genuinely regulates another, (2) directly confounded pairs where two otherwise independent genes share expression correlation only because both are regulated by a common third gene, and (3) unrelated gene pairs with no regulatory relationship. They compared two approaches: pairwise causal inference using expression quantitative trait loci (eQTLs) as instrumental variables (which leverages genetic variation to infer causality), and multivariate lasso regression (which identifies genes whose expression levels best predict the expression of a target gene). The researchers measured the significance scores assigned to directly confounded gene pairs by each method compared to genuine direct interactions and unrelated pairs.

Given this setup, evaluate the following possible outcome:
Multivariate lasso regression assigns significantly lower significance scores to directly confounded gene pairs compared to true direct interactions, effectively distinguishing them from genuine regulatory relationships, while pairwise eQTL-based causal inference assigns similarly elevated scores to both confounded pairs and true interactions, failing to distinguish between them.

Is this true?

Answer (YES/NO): NO